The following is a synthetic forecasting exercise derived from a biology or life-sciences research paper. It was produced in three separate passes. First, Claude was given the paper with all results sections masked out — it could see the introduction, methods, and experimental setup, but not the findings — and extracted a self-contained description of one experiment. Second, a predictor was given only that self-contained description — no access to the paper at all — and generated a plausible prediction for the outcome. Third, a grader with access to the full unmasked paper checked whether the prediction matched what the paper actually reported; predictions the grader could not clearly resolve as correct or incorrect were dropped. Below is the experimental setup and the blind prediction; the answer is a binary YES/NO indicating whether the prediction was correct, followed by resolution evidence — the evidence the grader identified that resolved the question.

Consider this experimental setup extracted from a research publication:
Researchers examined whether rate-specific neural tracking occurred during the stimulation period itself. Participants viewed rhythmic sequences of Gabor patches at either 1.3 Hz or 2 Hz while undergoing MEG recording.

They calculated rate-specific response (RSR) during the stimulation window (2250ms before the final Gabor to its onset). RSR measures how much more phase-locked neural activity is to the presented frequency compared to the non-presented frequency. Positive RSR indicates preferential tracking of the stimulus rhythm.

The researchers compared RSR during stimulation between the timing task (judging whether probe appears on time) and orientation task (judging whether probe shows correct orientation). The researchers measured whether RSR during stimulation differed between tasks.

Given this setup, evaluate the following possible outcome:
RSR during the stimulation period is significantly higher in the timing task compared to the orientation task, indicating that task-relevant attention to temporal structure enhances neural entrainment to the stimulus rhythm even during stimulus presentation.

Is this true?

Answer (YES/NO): NO